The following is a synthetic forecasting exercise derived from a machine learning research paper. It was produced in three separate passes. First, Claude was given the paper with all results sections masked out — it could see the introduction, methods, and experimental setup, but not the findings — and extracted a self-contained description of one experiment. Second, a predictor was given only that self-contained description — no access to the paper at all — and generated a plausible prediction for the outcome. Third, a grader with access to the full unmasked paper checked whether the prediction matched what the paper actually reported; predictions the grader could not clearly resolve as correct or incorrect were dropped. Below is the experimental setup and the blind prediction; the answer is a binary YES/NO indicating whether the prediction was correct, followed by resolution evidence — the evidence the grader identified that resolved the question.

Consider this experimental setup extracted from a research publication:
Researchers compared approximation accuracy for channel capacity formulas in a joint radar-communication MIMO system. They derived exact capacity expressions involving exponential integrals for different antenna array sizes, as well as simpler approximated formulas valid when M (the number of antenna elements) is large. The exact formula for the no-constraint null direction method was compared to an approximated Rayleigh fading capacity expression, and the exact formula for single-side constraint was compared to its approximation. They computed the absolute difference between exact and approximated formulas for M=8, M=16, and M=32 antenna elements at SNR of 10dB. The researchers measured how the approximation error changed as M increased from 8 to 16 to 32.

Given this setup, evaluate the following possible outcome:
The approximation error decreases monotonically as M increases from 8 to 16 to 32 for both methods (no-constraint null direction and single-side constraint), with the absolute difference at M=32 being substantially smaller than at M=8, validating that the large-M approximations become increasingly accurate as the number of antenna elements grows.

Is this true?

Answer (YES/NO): YES